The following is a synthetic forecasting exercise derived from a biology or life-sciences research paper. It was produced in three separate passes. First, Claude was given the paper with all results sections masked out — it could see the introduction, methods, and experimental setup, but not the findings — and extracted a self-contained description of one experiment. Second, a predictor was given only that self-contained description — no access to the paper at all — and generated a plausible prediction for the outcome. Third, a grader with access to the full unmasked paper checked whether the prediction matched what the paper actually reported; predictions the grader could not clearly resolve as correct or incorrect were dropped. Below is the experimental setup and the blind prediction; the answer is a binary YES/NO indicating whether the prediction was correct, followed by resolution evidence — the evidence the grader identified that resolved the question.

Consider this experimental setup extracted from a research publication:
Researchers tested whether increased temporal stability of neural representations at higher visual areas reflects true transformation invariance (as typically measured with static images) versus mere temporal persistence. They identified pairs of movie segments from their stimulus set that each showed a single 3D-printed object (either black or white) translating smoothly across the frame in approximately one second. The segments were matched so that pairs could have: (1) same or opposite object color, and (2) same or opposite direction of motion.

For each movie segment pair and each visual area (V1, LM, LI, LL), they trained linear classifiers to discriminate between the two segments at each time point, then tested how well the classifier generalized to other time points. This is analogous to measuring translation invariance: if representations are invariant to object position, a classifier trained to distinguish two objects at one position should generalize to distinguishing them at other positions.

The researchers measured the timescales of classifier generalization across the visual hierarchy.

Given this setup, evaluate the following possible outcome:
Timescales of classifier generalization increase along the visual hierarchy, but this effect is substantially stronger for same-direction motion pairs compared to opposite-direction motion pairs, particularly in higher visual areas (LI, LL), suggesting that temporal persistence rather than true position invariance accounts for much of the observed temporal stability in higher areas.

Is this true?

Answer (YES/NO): NO